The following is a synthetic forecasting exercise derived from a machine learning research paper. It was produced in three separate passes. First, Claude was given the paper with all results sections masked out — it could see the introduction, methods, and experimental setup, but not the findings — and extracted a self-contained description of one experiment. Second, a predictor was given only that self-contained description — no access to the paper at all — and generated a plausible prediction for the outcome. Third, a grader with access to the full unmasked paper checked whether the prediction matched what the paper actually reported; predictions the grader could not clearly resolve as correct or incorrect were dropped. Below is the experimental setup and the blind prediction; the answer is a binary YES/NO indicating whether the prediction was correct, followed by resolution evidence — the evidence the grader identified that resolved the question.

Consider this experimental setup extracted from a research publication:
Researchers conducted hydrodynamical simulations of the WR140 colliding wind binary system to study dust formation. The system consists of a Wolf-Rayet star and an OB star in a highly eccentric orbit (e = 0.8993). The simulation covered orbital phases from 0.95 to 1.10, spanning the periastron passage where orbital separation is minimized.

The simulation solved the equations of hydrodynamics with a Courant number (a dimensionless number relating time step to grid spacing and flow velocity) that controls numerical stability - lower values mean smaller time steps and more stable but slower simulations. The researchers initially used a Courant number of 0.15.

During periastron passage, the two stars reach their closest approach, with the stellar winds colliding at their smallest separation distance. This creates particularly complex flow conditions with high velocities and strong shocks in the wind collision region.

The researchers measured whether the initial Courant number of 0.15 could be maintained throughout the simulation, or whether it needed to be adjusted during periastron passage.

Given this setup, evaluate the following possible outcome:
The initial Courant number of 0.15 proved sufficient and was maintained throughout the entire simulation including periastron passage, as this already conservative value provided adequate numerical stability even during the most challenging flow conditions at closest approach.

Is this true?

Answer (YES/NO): NO